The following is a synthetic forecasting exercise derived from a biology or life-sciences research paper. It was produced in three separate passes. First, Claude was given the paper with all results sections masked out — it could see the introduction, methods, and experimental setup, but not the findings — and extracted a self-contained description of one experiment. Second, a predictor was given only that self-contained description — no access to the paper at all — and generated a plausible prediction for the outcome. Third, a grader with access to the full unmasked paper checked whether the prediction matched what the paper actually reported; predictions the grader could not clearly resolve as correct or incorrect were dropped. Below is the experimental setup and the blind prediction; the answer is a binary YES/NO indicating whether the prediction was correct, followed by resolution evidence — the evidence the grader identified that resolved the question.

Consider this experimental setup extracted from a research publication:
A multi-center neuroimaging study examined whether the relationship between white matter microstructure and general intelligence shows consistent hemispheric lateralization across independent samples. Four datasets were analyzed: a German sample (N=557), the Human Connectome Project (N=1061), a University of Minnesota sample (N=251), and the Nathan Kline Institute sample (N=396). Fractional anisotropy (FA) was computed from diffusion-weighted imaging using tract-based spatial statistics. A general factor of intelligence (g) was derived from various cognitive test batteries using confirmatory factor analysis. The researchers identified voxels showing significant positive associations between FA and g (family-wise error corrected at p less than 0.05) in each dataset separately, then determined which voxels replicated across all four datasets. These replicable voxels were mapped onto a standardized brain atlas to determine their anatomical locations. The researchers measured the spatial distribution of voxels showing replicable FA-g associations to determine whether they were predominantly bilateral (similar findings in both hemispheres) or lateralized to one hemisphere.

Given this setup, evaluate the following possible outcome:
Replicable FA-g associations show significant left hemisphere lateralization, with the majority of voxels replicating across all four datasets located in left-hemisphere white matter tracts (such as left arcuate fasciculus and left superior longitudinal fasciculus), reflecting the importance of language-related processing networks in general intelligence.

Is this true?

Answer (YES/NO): YES